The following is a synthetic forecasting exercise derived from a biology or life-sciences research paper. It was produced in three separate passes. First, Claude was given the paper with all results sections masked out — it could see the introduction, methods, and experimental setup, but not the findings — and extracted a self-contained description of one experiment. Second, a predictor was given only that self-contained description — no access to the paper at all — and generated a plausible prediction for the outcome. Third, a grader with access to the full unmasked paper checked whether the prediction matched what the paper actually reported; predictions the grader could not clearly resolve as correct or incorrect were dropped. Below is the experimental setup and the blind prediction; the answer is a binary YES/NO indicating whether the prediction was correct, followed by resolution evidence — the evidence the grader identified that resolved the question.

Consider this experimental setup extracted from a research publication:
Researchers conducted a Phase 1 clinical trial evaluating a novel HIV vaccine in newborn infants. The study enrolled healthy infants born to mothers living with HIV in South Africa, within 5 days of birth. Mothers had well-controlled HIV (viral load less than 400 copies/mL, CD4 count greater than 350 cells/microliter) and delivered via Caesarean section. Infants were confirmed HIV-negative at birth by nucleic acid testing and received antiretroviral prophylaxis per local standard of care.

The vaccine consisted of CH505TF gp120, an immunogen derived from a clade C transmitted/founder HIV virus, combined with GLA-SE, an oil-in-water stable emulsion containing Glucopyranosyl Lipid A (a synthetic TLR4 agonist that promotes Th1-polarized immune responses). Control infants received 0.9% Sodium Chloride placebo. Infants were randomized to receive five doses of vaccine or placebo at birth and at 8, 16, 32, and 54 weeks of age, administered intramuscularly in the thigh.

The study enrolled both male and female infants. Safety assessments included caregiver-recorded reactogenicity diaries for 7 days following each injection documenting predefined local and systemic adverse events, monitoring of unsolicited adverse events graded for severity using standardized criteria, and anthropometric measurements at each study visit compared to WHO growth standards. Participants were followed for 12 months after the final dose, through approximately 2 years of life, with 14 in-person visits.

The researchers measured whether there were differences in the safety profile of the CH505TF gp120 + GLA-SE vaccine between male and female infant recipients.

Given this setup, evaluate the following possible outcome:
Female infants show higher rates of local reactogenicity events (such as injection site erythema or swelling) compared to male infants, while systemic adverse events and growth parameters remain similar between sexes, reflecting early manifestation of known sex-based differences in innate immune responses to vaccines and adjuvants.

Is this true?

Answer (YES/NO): NO